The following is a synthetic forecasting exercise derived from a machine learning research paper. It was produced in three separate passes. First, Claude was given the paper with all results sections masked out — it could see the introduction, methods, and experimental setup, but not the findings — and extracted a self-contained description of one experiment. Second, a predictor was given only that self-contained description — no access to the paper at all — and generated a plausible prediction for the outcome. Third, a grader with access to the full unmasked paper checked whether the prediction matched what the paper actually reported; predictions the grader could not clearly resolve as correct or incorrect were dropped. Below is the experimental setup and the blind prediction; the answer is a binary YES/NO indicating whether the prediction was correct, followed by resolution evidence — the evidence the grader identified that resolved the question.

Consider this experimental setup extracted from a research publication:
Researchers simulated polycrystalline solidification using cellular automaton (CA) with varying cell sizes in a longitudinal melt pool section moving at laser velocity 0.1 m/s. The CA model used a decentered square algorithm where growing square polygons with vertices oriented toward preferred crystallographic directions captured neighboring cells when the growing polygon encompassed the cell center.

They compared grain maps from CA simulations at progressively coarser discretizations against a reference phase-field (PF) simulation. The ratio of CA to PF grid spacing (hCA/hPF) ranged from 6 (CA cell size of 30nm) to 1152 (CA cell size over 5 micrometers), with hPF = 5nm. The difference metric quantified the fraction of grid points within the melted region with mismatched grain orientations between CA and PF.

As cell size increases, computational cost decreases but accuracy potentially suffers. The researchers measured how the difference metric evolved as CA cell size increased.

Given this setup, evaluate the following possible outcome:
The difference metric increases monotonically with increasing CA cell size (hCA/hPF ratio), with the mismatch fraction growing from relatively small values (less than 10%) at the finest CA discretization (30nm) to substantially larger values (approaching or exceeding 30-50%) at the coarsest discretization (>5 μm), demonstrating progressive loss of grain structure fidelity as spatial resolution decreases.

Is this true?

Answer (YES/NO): NO